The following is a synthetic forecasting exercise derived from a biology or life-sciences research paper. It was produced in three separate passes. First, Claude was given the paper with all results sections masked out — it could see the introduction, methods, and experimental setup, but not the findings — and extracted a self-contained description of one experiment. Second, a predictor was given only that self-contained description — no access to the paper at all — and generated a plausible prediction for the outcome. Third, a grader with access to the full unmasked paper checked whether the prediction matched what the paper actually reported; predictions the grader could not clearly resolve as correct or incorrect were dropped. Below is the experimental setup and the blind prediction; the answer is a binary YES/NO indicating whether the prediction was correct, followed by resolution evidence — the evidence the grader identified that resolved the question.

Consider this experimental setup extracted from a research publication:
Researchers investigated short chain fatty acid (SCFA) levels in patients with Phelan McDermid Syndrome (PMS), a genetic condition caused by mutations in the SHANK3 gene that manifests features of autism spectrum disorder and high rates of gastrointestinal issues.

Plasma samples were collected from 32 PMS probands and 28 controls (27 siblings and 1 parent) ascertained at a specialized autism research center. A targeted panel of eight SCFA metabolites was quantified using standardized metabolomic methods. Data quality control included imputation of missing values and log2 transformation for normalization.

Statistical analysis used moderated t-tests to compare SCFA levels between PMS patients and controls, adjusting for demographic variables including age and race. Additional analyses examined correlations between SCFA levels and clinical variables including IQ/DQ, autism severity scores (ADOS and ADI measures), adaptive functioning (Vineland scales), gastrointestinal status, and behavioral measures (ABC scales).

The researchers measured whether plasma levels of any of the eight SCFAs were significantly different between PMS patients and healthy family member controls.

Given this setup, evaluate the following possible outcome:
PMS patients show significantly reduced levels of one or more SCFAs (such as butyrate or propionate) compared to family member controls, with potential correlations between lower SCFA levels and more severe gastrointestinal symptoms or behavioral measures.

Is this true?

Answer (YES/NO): NO